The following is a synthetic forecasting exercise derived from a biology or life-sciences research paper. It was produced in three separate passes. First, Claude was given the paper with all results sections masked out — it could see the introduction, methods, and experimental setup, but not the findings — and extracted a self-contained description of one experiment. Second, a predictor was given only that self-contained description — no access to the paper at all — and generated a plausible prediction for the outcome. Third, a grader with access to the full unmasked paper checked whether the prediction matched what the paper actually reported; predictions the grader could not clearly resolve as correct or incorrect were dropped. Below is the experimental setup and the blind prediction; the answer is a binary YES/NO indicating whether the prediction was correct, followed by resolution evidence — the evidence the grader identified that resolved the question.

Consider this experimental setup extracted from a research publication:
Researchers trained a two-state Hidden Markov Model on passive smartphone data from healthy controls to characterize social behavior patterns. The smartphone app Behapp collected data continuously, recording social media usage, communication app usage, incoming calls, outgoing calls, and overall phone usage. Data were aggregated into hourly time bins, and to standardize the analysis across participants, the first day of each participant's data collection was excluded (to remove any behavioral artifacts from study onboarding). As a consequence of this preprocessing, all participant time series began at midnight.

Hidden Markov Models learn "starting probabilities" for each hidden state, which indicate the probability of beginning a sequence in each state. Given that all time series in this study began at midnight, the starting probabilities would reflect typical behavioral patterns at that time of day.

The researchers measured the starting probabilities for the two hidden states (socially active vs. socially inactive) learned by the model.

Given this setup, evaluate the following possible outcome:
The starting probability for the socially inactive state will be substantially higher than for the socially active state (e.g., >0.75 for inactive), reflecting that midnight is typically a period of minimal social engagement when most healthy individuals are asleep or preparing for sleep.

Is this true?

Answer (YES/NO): YES